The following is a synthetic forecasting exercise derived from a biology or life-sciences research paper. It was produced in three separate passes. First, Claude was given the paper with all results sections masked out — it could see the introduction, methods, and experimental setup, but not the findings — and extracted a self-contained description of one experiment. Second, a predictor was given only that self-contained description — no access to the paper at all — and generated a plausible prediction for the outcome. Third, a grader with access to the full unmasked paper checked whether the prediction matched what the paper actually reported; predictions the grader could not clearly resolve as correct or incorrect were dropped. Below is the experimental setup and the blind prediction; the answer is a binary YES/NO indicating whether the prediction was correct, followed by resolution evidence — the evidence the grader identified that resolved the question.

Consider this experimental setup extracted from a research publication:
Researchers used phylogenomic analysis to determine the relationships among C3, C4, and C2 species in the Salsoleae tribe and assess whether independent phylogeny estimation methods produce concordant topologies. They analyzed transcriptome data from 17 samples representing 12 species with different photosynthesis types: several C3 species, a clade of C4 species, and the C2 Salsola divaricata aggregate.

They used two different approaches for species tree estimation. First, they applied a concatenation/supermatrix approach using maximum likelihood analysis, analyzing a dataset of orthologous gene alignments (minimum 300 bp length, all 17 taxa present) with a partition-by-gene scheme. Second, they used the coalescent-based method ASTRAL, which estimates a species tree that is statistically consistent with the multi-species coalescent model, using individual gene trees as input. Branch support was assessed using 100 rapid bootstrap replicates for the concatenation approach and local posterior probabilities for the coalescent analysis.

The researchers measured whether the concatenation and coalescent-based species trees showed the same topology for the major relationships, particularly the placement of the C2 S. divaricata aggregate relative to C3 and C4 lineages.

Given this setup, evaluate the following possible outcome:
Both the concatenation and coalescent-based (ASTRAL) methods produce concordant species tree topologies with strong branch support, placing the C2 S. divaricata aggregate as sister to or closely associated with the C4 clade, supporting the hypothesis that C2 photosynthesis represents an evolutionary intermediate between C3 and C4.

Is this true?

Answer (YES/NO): NO